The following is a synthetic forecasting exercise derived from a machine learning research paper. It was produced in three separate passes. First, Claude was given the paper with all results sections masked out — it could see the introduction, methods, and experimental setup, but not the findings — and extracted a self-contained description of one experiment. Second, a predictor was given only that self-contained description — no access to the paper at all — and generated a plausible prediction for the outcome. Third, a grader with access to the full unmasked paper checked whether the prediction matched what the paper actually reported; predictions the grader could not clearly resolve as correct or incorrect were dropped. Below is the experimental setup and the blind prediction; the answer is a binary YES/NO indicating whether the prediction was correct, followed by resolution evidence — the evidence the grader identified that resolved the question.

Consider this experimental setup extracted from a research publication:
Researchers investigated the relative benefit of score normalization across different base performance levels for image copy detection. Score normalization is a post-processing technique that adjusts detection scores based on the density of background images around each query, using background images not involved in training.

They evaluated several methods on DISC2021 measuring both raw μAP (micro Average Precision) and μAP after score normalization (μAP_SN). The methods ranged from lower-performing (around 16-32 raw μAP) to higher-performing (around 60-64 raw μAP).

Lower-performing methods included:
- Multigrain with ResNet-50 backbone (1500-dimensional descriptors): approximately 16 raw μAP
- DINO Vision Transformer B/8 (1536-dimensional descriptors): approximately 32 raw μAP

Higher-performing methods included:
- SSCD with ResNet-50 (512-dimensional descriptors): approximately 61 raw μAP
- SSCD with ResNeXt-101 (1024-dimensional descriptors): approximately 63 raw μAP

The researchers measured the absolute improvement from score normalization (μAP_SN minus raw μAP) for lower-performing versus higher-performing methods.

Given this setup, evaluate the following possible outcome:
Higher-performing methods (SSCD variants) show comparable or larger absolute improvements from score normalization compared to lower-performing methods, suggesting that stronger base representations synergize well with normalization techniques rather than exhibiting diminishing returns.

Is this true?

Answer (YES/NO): NO